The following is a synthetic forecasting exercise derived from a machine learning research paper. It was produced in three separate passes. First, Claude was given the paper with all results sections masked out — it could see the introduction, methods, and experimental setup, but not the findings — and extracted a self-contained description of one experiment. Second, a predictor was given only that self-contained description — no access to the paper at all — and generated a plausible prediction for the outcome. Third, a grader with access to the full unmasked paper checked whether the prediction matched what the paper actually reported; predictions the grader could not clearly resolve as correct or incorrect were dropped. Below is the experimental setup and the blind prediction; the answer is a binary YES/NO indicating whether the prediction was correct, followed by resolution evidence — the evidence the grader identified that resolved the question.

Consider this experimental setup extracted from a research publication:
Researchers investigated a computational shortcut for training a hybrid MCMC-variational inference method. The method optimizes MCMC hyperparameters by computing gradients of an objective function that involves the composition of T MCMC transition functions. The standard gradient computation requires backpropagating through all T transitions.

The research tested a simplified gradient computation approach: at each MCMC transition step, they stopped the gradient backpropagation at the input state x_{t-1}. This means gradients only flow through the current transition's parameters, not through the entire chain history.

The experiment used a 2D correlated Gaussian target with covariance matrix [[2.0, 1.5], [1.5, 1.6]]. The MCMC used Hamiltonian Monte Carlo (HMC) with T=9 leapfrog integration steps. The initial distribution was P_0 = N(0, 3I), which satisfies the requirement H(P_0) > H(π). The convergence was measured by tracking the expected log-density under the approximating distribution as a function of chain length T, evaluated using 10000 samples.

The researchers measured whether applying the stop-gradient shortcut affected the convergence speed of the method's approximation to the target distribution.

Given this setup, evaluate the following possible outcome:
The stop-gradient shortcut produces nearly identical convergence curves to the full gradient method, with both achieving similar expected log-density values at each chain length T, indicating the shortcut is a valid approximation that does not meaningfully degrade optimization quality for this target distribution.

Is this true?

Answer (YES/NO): YES